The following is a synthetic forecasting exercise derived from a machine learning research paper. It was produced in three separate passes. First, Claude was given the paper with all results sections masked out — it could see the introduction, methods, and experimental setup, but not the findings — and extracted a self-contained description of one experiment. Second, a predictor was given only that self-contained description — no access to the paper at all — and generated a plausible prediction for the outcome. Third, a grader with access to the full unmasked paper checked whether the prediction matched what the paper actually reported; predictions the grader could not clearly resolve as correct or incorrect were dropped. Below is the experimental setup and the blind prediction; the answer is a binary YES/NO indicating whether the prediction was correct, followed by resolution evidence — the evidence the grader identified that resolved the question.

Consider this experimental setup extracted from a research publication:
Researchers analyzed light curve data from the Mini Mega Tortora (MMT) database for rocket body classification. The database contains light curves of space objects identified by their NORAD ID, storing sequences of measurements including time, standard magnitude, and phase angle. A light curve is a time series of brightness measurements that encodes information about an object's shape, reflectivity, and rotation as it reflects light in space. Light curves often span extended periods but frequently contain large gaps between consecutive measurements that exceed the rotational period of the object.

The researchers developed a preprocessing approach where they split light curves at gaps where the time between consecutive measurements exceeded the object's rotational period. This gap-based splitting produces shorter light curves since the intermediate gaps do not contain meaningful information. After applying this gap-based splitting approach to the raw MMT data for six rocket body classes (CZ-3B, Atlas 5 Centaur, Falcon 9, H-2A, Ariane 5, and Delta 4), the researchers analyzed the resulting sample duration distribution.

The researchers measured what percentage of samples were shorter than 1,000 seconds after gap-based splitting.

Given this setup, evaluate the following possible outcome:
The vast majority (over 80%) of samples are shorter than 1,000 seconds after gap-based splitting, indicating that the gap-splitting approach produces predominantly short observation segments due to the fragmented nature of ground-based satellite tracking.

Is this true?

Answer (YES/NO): YES